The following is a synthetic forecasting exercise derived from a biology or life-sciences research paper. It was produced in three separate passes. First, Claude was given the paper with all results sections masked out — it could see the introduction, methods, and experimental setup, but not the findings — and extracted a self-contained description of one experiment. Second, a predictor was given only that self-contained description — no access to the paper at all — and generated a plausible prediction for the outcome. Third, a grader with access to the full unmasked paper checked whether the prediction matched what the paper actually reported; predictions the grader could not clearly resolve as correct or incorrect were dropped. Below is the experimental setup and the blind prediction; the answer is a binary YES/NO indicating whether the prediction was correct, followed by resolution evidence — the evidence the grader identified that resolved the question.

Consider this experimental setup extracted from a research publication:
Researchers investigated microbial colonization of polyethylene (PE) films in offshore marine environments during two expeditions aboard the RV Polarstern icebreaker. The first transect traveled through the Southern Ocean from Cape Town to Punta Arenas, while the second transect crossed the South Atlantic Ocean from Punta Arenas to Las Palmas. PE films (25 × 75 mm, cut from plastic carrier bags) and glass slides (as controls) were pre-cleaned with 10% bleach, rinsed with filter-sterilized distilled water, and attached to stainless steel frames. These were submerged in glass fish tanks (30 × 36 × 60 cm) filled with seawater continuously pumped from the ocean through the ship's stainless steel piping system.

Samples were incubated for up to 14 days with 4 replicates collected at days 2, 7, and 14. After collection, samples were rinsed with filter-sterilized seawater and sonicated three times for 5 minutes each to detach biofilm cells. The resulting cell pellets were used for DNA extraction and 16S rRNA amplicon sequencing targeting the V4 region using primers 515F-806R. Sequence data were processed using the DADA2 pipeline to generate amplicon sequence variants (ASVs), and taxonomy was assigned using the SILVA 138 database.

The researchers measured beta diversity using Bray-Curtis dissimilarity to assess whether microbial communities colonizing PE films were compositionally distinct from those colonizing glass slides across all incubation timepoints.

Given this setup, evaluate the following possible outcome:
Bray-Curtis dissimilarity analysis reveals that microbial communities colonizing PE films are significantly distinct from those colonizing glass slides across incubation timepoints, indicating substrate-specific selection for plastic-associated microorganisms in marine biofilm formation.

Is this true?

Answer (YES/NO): NO